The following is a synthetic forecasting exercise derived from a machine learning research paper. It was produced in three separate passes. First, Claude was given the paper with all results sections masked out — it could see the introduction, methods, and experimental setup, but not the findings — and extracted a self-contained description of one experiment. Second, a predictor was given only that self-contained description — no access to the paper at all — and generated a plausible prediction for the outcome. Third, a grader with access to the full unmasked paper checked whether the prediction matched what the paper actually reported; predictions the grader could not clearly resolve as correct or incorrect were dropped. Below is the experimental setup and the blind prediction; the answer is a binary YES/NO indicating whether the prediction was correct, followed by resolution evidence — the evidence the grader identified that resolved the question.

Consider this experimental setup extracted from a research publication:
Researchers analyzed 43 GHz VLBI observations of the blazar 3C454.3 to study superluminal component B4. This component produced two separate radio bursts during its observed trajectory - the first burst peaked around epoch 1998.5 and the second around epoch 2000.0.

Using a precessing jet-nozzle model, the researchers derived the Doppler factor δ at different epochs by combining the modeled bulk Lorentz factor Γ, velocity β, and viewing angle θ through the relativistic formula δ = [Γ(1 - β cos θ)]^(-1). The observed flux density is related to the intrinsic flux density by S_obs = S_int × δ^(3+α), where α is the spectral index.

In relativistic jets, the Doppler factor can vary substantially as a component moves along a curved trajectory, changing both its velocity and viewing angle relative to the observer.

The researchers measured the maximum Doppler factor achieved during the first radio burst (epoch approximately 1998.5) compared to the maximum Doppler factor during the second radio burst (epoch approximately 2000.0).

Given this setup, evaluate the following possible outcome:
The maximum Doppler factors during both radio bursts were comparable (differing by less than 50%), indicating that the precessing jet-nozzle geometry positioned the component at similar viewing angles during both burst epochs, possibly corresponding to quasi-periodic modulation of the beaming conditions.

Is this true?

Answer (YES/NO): NO